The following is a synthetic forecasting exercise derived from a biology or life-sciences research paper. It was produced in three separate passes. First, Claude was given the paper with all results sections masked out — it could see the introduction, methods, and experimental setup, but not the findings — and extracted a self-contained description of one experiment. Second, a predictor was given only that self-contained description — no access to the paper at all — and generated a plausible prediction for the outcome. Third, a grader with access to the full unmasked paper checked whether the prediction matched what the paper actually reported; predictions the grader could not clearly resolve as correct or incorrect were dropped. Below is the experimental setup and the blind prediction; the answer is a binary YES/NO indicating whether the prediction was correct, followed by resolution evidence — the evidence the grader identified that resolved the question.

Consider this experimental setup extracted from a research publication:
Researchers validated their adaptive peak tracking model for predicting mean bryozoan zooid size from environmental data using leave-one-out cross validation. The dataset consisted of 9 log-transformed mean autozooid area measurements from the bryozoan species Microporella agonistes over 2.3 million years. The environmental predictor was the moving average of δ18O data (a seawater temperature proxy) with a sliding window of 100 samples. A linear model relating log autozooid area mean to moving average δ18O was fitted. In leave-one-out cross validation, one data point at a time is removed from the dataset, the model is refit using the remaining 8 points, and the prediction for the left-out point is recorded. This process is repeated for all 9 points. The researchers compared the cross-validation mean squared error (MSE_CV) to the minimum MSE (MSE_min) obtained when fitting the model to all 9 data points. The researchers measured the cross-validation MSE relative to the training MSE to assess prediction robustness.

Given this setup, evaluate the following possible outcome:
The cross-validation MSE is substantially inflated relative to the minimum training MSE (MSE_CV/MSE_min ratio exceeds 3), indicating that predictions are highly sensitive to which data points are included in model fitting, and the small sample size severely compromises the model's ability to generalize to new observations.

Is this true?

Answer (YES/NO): NO